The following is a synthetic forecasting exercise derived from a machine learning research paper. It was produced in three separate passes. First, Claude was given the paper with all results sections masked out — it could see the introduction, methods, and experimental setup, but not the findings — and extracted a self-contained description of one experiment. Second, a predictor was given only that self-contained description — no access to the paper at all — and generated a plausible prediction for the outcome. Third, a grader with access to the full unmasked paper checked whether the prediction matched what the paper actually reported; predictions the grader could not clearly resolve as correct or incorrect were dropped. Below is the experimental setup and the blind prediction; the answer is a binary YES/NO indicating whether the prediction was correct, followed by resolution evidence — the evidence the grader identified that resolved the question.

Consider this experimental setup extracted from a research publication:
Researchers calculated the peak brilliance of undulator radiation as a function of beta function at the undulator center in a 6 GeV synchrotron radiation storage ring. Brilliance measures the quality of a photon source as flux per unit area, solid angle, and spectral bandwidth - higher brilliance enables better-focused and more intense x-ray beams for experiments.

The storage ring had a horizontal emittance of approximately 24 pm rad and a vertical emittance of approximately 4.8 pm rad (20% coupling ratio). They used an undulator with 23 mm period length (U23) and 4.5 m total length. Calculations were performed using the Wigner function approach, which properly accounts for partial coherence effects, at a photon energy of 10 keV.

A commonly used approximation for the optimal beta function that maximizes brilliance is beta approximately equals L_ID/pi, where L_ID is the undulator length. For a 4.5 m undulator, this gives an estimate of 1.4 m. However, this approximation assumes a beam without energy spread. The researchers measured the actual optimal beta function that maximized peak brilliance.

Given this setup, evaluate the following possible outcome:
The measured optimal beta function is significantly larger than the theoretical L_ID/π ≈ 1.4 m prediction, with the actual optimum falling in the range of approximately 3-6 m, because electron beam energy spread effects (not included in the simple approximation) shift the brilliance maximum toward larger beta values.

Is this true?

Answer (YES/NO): NO